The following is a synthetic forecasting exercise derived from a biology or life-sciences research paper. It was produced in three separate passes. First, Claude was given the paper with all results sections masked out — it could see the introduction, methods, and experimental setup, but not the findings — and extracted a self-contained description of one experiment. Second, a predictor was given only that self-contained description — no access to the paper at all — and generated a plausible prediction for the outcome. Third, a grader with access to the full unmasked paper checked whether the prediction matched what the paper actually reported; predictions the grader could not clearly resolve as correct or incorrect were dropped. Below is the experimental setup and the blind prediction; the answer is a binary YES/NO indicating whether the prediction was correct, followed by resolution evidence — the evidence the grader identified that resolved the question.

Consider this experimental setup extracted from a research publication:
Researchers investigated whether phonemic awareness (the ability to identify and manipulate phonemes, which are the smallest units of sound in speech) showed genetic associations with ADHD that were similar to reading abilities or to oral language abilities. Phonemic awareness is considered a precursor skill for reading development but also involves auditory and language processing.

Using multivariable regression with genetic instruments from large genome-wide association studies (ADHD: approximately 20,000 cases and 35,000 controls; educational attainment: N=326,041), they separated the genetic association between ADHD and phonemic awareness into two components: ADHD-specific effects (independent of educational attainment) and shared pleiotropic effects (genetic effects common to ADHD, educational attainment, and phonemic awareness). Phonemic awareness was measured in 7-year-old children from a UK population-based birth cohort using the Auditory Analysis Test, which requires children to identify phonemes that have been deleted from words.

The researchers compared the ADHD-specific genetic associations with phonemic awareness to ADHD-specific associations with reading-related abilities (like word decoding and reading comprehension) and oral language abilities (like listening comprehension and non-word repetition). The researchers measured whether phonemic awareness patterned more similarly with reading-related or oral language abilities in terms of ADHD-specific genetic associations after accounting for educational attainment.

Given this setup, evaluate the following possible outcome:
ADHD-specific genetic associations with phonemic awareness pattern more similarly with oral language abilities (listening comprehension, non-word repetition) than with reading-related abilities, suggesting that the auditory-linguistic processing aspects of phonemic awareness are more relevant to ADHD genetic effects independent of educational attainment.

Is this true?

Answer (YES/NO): NO